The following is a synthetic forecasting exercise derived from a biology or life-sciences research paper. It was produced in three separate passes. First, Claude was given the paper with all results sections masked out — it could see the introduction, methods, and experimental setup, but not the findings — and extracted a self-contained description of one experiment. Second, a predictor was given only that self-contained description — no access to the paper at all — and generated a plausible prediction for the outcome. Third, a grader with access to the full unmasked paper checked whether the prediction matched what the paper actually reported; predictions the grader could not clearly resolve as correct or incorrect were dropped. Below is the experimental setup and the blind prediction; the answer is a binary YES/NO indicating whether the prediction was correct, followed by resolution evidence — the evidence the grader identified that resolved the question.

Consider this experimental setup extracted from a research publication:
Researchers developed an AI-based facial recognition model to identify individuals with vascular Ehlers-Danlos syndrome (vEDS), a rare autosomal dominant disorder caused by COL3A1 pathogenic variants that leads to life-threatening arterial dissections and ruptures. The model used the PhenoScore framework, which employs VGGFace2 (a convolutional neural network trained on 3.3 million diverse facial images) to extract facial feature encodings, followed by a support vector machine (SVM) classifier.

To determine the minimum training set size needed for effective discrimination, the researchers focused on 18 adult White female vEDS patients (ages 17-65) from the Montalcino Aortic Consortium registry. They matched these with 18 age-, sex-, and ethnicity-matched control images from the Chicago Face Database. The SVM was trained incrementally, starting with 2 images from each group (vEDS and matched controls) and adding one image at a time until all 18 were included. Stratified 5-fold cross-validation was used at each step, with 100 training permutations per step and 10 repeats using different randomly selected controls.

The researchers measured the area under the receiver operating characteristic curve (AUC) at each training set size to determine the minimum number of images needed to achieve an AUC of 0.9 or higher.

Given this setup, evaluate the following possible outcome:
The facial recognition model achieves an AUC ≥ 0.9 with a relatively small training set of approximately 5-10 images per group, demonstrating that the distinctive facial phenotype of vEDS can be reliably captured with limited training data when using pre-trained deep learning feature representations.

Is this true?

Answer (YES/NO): NO